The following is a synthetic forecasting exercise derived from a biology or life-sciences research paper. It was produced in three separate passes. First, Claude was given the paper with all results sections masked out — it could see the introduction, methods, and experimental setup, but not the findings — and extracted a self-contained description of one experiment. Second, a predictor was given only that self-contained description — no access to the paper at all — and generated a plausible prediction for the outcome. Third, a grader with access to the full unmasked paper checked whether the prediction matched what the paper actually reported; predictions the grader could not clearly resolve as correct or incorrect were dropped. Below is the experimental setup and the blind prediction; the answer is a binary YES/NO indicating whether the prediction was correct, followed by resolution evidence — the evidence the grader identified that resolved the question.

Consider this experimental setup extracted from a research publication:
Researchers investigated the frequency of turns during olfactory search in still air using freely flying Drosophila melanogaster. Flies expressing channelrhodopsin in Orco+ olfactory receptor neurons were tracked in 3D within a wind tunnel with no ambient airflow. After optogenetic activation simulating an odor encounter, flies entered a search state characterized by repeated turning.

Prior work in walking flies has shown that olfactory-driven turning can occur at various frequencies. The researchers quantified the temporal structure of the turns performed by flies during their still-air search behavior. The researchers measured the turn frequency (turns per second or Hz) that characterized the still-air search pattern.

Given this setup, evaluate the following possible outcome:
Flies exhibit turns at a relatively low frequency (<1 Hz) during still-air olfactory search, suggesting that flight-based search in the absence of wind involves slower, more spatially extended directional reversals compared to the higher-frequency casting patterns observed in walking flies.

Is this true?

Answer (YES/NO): NO